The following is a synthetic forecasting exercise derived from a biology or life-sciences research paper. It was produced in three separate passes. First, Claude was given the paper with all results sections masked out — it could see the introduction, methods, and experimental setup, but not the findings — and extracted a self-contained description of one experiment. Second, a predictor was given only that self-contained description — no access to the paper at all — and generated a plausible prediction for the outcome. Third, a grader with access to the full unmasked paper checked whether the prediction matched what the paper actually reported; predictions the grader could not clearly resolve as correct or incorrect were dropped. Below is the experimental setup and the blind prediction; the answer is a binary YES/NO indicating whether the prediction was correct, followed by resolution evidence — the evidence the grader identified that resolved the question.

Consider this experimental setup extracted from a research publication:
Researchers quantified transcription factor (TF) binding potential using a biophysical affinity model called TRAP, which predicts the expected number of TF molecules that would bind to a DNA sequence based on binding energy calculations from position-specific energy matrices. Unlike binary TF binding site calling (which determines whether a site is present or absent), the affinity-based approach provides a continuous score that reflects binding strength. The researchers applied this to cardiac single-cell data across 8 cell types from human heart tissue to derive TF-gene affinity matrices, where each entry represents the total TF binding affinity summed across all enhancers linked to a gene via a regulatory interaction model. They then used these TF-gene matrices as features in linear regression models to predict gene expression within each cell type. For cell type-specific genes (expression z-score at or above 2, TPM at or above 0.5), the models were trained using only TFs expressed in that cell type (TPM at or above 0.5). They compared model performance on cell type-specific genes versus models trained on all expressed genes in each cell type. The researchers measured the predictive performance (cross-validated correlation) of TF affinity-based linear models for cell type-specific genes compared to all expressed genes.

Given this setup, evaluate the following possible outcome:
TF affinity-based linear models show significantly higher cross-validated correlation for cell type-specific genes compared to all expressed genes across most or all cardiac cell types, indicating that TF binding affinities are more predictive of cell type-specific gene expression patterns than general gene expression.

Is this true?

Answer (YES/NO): NO